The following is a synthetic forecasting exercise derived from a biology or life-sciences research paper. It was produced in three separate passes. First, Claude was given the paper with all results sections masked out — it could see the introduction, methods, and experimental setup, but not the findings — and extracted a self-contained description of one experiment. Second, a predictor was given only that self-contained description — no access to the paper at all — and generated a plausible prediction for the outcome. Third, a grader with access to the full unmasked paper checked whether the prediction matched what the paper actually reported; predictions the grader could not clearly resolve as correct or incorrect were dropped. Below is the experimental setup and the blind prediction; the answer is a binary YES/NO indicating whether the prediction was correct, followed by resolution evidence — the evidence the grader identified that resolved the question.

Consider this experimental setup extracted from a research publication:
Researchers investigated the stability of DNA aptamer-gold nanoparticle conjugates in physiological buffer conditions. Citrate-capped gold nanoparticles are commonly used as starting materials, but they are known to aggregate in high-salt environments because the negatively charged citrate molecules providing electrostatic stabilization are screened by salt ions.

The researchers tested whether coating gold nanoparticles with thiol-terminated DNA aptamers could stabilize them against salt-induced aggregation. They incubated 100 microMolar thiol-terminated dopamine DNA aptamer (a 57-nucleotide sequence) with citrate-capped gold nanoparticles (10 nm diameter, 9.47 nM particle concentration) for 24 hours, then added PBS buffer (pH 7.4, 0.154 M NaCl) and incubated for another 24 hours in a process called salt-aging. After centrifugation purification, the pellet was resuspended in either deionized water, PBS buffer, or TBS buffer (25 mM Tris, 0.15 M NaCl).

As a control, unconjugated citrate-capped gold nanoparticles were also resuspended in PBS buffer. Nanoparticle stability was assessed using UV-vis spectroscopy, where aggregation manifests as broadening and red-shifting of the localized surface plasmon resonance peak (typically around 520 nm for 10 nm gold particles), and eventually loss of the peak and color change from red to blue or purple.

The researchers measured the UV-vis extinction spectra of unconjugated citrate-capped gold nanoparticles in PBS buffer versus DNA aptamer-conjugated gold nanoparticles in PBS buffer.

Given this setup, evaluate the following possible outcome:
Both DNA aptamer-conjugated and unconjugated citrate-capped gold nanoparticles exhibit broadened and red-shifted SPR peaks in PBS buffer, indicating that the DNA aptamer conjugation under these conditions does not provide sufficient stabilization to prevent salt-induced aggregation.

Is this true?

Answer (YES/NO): NO